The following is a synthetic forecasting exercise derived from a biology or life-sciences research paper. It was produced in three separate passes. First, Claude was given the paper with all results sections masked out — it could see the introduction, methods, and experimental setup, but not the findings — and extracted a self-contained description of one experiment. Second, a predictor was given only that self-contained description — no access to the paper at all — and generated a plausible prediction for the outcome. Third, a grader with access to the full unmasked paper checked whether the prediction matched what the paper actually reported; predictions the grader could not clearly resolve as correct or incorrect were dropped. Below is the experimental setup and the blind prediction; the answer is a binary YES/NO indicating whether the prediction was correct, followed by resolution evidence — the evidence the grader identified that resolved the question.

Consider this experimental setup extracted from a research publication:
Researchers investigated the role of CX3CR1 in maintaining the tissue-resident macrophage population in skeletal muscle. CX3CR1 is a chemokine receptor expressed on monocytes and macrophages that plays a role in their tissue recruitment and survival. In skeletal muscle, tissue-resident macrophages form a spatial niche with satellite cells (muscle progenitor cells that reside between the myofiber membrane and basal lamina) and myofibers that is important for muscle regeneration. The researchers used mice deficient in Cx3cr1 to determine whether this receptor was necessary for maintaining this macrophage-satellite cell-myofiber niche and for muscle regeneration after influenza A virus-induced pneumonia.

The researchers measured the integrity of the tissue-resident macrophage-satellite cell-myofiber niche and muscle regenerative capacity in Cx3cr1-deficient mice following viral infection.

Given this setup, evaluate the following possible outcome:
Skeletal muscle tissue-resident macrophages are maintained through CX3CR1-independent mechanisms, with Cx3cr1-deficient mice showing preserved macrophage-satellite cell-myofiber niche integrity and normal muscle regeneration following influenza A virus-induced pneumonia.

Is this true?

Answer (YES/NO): NO